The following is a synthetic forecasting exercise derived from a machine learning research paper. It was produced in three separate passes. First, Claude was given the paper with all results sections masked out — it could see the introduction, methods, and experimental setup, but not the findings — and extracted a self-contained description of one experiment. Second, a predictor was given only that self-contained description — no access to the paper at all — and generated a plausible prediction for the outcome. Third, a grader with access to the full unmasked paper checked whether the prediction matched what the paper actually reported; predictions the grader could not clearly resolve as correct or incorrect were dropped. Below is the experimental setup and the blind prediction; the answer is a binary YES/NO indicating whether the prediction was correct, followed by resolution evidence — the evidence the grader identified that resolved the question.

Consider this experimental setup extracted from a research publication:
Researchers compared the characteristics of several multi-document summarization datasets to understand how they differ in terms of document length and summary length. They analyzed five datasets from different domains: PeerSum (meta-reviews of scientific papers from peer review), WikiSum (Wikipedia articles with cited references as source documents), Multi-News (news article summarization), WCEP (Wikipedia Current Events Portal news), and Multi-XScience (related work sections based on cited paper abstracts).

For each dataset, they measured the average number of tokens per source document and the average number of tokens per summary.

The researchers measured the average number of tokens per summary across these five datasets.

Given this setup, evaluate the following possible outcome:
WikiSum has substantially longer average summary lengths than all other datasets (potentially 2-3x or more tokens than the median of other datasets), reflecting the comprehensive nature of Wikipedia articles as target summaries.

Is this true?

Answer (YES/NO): NO